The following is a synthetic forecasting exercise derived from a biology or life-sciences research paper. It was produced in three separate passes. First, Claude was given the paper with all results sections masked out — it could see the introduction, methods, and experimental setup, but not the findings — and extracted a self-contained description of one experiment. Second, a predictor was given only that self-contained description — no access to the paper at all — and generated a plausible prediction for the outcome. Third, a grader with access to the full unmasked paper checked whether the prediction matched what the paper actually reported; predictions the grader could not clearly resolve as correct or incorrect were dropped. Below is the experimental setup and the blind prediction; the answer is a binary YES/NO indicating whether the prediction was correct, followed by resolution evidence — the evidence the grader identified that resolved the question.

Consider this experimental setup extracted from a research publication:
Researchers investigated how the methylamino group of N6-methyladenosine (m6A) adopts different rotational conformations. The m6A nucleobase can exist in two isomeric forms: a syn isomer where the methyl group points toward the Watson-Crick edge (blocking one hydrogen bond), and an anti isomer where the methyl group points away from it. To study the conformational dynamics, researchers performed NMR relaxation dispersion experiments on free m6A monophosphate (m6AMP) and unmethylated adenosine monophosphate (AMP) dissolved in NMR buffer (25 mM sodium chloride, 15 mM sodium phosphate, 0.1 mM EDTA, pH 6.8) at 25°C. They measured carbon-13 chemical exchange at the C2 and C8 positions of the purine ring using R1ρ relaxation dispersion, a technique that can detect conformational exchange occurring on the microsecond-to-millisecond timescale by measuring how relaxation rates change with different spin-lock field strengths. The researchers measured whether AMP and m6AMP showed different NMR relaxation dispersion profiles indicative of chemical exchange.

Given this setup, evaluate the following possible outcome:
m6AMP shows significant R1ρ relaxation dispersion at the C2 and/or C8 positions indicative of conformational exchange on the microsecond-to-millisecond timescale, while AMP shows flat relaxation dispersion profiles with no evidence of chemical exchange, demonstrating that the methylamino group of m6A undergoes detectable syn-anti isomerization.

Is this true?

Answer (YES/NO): YES